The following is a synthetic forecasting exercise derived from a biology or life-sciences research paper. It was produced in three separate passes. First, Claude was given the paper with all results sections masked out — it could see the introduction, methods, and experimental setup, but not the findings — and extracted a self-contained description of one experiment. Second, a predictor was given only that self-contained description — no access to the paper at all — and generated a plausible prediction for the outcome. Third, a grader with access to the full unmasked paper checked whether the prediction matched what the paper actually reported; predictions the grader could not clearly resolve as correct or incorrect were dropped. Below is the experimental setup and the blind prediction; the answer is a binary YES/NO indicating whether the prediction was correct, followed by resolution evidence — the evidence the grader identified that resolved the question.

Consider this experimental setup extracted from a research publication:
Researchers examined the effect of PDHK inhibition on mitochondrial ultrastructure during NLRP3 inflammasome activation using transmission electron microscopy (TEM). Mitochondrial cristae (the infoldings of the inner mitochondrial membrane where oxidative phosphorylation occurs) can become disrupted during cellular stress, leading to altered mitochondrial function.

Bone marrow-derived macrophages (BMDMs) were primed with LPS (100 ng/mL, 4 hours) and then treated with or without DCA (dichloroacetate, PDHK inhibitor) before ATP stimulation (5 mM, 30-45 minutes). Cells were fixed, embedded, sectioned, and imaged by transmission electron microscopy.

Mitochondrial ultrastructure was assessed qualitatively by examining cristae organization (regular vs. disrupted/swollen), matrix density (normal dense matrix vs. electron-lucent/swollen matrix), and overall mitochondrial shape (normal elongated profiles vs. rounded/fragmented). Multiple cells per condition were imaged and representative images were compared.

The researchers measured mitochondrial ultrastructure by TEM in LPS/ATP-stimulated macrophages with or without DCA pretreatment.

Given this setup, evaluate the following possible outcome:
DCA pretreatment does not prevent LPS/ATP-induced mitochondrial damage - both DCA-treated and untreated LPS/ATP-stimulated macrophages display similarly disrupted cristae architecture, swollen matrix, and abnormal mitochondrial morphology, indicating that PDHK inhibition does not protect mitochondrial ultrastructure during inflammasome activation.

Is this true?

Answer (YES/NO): NO